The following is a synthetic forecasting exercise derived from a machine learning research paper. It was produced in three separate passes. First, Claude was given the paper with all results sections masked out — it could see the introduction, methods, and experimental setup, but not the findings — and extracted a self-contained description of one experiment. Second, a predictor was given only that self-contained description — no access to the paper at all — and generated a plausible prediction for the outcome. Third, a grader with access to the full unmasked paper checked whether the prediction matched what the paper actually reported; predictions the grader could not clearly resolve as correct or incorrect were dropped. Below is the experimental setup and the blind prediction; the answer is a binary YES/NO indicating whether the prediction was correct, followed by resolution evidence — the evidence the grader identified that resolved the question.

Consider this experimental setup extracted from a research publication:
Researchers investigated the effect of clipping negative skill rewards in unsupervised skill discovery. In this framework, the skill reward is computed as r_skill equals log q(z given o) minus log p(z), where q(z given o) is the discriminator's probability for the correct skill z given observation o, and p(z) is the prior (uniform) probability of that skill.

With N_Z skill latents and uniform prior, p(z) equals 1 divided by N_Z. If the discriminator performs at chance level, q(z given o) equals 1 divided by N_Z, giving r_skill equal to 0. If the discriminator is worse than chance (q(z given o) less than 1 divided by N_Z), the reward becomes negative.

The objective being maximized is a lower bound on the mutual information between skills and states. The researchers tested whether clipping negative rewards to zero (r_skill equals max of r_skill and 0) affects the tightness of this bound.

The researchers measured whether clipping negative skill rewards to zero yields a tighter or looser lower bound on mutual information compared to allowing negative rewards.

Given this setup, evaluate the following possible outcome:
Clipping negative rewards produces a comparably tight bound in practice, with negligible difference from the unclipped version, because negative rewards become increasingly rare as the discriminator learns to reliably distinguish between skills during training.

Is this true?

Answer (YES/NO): NO